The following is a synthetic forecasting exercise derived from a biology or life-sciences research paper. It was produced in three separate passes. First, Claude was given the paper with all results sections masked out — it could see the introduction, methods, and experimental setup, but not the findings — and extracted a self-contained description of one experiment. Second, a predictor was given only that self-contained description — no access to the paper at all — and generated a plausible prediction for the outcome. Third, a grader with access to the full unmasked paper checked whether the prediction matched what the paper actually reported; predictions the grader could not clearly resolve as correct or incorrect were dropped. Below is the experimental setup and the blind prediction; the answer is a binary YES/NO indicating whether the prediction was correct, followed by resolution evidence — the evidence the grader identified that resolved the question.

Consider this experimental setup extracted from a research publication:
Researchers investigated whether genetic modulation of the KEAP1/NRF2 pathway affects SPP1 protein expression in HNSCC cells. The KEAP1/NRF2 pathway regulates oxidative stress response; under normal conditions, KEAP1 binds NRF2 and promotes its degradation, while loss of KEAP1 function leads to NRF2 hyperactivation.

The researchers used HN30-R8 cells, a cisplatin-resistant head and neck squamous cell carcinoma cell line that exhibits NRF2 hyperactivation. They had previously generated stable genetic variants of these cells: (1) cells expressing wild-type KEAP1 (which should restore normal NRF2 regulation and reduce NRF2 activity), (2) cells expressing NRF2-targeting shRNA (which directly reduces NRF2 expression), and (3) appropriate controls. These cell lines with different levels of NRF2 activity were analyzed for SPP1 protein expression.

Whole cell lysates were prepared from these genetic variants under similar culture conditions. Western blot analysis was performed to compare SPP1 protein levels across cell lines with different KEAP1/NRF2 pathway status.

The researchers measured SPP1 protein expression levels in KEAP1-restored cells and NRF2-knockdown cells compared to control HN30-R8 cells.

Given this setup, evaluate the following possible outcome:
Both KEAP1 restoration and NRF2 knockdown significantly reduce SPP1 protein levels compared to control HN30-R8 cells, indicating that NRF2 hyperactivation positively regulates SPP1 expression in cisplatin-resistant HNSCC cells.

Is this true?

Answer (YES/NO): YES